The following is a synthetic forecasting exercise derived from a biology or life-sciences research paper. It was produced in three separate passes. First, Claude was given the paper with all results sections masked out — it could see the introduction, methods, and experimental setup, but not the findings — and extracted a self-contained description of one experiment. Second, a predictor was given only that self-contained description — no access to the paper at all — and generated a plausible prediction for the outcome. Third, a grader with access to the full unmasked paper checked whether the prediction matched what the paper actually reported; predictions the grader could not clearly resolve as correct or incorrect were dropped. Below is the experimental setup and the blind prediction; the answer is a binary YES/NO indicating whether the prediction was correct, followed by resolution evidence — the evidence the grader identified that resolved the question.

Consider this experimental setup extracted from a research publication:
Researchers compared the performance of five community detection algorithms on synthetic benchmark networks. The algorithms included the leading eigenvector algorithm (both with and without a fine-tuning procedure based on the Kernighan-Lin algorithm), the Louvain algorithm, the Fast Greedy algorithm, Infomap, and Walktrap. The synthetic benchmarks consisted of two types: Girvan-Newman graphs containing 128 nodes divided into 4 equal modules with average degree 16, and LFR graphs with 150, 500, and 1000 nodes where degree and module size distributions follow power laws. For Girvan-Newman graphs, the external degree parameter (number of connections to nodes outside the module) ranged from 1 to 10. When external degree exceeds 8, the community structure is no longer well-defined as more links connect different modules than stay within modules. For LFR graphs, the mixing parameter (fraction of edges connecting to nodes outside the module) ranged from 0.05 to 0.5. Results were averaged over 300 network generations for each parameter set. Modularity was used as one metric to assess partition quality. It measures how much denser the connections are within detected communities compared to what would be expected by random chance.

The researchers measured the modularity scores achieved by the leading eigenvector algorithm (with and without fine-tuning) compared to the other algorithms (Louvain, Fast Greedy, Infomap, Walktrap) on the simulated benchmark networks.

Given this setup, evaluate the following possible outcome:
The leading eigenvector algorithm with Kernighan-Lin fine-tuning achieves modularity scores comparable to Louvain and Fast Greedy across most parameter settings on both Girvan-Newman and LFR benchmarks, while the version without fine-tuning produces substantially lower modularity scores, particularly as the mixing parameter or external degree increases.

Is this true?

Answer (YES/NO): NO